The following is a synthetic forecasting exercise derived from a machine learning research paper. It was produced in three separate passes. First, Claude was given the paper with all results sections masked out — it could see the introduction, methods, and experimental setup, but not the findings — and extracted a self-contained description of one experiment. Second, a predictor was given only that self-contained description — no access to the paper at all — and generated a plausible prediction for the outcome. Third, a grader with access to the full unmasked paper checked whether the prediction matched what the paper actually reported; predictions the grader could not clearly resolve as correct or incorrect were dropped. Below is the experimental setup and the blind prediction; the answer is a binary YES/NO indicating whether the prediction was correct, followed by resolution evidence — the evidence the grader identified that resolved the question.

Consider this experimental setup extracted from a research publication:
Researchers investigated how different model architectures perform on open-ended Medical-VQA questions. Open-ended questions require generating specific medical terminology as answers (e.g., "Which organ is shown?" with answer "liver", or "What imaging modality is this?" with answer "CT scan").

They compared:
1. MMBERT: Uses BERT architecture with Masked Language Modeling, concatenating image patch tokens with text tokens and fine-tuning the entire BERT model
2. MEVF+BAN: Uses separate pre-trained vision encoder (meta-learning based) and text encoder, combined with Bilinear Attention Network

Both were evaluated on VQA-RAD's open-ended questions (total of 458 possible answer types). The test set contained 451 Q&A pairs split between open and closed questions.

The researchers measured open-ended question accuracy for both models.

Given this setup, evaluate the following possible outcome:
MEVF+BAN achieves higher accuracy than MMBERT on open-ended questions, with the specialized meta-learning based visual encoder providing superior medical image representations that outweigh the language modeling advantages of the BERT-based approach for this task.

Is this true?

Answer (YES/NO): NO